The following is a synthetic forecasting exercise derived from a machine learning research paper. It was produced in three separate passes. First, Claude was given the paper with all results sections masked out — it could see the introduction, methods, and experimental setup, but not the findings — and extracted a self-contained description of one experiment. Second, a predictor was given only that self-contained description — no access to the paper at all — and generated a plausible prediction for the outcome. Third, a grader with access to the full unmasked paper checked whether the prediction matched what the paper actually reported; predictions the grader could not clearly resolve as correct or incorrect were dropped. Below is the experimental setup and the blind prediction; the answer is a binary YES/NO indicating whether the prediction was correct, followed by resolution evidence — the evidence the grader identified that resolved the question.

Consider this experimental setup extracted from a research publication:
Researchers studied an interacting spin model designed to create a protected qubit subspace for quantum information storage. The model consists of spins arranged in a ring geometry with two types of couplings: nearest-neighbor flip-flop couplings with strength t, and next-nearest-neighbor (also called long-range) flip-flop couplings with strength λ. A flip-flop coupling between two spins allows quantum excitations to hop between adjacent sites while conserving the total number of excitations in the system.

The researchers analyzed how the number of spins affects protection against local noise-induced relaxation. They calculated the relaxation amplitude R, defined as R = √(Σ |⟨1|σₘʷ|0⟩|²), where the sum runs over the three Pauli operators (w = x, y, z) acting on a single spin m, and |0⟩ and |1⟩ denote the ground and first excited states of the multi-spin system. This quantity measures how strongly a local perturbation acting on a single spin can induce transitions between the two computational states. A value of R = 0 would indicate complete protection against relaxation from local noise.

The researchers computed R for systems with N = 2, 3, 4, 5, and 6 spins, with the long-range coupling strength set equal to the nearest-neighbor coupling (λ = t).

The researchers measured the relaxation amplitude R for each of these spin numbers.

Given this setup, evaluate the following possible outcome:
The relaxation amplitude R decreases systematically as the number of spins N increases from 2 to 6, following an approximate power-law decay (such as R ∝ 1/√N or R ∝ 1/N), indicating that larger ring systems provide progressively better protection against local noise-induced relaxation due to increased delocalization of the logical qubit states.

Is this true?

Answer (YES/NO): NO